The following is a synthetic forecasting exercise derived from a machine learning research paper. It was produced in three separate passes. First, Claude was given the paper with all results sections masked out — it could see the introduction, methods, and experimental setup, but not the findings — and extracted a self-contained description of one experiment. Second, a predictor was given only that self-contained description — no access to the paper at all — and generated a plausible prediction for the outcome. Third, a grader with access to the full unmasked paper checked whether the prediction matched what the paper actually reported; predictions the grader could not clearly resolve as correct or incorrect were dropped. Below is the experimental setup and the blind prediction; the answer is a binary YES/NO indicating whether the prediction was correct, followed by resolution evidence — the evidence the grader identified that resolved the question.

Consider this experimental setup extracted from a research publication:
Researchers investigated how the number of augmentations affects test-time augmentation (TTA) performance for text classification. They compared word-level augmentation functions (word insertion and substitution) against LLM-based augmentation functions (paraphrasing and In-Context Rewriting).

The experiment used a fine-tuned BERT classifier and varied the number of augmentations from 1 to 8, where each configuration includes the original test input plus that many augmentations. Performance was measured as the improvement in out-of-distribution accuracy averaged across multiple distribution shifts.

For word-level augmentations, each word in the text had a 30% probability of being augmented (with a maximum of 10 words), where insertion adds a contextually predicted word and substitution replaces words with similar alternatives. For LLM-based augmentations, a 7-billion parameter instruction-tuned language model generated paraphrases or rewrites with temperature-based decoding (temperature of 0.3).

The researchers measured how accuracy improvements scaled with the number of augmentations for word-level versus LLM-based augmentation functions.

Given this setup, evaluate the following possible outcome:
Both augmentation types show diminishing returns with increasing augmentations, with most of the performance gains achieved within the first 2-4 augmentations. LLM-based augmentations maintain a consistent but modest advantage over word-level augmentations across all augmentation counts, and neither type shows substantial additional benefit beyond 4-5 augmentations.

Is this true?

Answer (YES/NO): NO